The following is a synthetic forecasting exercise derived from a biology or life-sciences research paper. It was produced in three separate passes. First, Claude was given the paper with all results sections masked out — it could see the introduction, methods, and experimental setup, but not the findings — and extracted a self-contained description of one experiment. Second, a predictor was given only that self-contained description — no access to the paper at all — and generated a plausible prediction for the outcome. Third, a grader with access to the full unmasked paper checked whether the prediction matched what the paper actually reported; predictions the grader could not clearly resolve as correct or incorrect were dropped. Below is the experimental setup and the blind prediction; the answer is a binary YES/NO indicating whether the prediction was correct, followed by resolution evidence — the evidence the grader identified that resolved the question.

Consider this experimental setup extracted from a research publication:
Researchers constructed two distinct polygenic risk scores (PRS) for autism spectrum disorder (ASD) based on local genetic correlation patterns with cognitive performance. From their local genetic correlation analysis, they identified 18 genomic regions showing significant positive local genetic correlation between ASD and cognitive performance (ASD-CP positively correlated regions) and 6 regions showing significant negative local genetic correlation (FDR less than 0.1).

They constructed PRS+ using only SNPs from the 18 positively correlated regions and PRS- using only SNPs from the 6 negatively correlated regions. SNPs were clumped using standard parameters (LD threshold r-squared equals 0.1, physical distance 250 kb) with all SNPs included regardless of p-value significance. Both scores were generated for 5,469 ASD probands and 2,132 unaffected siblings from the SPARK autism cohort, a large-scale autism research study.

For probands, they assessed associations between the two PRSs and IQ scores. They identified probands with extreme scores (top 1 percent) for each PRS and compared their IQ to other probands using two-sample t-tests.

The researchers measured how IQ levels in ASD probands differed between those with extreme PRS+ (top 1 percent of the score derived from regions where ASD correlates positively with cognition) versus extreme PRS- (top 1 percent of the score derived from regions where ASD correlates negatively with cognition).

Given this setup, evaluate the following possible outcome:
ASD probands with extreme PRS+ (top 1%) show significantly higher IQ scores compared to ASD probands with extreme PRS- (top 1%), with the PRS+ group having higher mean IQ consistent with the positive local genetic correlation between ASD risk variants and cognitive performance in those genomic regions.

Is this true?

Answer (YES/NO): YES